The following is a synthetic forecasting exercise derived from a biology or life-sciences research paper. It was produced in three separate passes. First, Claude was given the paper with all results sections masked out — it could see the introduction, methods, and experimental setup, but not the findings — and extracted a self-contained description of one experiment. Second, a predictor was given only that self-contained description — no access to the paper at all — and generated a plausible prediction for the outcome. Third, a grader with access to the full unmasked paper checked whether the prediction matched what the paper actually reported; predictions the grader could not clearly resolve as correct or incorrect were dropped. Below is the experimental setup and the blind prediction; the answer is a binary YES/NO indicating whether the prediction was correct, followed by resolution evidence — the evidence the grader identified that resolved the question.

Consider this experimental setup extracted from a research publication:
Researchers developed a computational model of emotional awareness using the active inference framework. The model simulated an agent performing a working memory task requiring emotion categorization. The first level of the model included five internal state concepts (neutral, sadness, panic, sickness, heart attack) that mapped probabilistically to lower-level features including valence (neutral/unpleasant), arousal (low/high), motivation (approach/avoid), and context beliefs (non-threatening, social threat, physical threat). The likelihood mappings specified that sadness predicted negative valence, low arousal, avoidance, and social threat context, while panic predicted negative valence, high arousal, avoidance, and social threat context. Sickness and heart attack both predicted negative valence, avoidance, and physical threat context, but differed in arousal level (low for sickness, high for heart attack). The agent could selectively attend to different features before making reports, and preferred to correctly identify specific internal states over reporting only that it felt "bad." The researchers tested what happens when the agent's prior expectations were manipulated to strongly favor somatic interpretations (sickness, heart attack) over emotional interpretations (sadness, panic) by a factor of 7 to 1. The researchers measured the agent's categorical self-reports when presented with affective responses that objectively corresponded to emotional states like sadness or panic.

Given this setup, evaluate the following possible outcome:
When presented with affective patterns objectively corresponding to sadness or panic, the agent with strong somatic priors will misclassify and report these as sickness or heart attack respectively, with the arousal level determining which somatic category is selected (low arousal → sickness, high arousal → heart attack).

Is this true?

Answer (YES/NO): YES